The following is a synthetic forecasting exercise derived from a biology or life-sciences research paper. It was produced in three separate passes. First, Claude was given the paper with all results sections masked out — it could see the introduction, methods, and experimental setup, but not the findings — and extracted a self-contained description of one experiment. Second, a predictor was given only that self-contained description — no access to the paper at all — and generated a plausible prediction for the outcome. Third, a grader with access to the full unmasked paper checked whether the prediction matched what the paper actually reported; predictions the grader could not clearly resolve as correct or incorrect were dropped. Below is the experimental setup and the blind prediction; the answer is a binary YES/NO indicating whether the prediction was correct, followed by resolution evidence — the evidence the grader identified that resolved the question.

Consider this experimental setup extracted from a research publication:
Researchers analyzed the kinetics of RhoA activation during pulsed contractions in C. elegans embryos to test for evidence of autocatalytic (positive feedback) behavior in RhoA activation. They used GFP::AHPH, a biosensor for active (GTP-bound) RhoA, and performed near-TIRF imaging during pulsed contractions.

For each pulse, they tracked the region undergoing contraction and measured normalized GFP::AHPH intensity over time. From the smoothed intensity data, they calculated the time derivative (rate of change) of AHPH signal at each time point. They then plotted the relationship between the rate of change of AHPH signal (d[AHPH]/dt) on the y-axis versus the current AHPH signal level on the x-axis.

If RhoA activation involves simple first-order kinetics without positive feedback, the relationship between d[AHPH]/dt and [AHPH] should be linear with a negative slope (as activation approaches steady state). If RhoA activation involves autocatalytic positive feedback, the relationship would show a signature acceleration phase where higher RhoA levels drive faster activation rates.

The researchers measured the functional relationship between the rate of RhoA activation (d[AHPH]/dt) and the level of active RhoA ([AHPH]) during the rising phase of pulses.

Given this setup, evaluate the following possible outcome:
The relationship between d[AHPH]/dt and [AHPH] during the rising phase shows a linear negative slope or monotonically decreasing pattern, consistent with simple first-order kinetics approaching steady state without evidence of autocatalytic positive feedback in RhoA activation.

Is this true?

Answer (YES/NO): NO